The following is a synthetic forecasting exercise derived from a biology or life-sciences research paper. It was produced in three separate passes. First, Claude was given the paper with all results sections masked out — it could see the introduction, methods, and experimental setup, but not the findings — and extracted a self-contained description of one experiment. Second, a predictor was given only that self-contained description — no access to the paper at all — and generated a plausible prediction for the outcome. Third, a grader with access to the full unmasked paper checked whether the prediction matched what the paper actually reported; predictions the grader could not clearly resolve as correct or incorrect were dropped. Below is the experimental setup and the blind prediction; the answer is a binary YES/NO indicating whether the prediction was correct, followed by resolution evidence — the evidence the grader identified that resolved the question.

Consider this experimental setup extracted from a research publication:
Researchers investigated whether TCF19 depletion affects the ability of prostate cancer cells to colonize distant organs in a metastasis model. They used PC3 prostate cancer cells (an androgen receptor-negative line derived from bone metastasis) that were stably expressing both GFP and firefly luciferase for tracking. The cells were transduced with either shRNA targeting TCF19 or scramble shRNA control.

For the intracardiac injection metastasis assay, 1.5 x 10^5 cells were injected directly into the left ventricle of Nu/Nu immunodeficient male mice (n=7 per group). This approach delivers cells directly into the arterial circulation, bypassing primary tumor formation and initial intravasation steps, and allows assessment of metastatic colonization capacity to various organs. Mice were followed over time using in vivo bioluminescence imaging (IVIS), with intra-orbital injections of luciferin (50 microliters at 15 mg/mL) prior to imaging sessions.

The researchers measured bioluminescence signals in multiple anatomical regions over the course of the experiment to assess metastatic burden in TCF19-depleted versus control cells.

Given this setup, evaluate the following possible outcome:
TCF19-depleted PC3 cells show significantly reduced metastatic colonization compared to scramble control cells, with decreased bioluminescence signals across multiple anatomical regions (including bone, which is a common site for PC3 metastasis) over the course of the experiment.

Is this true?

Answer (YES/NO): YES